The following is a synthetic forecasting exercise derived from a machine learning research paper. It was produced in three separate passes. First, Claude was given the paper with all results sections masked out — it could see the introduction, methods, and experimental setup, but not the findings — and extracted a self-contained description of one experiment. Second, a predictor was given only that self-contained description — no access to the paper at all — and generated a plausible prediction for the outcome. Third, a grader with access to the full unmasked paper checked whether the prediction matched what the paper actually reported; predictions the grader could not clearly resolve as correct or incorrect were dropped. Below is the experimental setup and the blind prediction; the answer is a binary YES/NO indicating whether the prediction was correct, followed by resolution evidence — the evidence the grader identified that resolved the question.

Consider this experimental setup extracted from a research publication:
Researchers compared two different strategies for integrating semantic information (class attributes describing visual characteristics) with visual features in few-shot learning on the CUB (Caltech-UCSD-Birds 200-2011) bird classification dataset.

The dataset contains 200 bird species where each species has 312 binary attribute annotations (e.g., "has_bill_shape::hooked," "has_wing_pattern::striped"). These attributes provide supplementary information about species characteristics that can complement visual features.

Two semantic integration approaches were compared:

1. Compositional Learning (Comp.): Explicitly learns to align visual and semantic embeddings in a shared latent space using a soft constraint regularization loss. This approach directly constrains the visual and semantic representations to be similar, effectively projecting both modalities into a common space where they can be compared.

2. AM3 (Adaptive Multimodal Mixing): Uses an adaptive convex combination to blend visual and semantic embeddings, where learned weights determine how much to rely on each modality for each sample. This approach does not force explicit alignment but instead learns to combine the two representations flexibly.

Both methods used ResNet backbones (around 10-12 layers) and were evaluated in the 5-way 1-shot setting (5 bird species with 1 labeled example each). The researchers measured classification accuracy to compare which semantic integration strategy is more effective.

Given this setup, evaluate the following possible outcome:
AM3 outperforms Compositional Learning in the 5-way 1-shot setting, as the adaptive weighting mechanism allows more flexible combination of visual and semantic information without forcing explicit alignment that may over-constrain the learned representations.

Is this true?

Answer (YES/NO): YES